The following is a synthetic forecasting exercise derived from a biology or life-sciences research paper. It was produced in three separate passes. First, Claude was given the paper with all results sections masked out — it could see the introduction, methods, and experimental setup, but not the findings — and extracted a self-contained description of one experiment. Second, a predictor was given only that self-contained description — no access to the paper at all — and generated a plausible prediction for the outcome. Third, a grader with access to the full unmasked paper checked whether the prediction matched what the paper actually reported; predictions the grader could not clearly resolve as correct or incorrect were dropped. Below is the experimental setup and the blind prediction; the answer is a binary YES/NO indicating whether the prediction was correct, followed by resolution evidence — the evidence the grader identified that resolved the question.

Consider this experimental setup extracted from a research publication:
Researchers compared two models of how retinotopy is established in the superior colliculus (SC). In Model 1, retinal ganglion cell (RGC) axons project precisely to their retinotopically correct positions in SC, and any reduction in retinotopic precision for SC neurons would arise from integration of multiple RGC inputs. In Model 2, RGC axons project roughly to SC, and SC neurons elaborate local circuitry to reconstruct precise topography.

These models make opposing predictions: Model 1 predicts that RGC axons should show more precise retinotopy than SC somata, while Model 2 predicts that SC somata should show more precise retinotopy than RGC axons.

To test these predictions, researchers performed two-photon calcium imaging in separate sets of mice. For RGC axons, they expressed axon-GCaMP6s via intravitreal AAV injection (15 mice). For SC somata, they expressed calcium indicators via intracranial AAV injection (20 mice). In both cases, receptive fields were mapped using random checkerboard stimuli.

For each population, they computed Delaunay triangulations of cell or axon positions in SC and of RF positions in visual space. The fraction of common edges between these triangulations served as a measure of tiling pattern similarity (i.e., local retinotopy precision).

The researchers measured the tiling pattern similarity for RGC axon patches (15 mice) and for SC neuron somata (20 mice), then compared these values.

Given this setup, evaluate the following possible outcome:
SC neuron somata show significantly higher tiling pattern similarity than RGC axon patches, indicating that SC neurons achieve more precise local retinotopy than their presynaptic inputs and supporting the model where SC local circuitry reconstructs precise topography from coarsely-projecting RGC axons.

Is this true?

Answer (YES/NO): NO